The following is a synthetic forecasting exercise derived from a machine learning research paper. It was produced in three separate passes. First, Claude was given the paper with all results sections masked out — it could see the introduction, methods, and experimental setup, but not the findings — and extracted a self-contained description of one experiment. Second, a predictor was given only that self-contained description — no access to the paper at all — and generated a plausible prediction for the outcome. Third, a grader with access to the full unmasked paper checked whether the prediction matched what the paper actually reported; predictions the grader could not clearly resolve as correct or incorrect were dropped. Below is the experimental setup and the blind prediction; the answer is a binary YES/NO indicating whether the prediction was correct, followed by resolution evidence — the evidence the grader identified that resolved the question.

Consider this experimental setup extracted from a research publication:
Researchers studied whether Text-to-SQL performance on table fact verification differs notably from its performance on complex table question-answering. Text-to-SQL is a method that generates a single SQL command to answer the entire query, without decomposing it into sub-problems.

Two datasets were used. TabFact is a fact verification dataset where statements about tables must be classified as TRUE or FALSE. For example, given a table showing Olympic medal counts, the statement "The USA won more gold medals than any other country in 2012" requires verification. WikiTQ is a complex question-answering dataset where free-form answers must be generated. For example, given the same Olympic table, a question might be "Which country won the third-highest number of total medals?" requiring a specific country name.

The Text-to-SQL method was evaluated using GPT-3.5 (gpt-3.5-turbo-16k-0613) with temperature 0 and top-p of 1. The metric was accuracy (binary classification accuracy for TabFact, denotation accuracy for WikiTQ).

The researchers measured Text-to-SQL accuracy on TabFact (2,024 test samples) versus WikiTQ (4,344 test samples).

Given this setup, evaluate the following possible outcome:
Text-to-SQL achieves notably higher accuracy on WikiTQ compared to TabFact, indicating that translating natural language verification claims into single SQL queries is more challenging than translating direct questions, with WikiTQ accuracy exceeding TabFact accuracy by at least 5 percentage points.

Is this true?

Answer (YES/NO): NO